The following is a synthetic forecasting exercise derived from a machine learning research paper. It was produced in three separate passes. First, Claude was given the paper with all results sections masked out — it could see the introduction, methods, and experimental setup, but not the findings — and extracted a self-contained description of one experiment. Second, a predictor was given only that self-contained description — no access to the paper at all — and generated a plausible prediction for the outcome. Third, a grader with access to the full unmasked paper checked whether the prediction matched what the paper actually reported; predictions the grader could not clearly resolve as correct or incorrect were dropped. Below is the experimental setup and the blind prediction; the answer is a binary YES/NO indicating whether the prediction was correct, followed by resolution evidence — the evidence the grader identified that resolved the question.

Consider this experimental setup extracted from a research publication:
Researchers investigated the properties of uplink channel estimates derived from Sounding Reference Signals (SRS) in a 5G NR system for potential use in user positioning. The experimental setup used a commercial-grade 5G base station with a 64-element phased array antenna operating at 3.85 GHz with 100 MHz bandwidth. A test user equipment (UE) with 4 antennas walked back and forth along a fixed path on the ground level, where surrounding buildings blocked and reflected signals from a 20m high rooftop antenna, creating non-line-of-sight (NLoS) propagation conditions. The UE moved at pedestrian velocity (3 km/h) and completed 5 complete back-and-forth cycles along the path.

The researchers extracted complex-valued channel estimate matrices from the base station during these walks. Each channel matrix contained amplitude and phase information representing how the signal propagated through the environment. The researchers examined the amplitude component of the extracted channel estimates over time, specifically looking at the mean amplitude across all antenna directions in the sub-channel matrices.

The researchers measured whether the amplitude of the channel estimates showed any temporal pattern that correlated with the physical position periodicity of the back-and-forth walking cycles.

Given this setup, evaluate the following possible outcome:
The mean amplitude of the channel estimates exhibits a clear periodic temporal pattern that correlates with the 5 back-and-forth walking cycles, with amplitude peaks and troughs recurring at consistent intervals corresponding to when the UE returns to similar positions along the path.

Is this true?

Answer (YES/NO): YES